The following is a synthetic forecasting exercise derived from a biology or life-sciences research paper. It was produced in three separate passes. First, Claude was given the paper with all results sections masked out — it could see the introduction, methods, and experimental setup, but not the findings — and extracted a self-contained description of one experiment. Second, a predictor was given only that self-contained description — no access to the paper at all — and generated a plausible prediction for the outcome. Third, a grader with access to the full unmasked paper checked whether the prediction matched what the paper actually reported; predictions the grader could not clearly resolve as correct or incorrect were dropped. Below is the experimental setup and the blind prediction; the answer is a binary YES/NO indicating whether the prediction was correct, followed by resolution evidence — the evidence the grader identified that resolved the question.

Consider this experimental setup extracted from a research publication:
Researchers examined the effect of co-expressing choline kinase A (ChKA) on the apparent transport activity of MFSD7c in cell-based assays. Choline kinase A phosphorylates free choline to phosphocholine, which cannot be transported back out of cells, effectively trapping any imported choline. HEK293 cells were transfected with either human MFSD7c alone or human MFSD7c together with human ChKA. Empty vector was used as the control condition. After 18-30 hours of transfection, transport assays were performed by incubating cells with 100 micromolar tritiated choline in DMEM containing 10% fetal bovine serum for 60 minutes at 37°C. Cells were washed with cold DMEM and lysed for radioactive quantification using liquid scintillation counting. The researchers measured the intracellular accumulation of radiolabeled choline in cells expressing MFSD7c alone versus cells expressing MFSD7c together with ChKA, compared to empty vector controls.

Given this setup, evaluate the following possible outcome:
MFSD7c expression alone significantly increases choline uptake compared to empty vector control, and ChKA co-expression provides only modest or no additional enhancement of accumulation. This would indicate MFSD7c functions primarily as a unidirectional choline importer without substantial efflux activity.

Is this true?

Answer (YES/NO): NO